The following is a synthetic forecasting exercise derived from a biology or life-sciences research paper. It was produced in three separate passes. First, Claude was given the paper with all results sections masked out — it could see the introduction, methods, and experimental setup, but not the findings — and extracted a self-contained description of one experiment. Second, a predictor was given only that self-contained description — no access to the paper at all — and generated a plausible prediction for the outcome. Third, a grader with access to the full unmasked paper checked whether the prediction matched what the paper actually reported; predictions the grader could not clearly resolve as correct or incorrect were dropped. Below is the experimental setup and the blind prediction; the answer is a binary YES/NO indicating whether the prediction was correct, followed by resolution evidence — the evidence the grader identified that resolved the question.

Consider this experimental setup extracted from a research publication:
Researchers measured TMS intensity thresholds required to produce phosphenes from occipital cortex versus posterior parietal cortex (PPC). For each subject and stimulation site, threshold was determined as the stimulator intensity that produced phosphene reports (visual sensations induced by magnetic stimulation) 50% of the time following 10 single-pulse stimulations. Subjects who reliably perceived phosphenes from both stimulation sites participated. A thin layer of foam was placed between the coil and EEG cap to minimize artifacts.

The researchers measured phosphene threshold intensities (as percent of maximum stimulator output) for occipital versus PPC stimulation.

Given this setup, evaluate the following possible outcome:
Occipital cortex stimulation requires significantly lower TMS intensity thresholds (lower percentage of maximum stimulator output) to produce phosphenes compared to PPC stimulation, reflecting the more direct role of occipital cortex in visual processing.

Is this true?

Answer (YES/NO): YES